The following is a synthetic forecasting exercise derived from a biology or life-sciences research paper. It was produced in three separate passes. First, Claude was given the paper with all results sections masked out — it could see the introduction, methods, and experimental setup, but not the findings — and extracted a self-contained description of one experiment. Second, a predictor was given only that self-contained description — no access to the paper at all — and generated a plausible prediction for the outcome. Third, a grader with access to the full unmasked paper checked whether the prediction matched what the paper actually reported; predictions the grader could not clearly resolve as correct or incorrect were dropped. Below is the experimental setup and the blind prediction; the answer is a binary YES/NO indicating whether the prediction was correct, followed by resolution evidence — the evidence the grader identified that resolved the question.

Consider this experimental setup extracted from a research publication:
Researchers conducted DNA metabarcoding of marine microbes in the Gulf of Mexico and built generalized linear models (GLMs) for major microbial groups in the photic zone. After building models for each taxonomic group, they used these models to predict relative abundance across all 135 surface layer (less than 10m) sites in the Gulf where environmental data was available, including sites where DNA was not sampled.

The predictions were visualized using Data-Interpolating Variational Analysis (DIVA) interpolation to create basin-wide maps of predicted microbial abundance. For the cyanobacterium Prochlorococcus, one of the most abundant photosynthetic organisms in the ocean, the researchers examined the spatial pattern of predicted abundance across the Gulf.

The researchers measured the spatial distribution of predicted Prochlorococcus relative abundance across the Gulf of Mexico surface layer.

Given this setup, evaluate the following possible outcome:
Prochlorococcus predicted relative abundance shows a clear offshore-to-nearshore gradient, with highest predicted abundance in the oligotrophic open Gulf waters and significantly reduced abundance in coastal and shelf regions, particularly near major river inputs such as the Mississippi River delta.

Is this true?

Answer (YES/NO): YES